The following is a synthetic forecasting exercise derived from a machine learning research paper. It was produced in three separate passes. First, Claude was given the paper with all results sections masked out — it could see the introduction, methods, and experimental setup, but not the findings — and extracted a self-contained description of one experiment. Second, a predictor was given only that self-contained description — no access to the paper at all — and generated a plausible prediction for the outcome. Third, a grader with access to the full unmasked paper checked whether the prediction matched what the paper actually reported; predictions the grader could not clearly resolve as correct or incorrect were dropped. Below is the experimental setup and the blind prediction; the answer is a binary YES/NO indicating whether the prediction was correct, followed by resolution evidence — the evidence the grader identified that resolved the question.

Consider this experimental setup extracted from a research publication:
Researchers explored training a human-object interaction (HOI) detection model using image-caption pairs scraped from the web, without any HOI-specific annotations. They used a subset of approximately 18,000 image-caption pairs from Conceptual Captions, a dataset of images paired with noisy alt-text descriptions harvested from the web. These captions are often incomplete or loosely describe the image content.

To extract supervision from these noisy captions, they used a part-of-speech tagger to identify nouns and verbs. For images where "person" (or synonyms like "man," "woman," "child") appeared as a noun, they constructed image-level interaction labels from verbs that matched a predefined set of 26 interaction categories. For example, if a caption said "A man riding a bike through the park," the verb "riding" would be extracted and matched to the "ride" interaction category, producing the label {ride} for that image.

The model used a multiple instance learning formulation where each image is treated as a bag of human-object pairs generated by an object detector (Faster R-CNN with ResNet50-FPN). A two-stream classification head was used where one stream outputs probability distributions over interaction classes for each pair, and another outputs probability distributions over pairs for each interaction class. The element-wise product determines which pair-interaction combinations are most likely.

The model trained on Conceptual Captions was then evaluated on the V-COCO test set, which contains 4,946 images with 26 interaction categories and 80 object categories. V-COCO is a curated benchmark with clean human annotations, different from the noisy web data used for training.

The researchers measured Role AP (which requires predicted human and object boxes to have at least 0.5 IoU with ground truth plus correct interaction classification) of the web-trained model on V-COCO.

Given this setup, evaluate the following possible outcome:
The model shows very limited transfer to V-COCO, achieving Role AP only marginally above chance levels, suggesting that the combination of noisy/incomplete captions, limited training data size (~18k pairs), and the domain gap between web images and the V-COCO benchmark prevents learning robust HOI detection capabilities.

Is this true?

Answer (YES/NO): NO